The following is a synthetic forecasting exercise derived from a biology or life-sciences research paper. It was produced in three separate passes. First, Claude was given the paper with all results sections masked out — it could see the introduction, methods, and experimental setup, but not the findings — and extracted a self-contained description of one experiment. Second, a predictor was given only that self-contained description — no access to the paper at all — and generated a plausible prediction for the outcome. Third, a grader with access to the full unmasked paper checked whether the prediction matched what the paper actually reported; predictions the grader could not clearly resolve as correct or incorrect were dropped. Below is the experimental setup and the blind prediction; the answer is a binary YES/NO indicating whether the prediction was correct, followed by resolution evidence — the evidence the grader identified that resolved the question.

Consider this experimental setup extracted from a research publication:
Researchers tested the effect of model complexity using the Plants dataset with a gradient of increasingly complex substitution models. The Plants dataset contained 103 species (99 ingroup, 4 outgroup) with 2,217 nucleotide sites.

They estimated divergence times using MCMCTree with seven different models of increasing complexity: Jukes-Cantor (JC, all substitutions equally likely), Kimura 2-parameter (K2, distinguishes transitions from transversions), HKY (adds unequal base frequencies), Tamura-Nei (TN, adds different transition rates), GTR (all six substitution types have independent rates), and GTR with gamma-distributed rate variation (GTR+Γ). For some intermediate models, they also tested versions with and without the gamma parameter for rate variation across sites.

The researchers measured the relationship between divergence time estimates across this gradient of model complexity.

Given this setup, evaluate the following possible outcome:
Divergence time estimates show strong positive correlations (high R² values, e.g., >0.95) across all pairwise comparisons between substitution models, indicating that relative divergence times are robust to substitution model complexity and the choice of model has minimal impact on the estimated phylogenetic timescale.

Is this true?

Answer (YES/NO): YES